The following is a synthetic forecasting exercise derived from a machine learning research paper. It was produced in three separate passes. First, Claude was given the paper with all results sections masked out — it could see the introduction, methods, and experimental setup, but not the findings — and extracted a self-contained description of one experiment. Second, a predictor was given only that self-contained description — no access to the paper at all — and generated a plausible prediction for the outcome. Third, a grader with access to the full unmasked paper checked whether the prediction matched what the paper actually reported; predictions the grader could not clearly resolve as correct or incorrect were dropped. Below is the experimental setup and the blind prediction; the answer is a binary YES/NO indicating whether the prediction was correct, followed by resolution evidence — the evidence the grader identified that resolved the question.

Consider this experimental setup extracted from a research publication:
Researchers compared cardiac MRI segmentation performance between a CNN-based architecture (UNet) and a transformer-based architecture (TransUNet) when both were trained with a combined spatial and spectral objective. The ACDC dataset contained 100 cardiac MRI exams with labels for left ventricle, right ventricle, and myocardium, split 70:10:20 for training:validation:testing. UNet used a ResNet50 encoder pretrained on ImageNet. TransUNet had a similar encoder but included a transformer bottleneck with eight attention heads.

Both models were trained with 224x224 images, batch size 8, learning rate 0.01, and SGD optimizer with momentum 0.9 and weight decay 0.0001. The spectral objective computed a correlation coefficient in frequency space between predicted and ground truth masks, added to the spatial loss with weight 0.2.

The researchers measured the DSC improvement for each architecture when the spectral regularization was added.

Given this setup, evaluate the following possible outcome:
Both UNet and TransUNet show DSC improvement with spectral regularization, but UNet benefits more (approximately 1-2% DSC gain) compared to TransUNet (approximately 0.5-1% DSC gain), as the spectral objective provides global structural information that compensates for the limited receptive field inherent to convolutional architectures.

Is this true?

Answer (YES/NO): NO